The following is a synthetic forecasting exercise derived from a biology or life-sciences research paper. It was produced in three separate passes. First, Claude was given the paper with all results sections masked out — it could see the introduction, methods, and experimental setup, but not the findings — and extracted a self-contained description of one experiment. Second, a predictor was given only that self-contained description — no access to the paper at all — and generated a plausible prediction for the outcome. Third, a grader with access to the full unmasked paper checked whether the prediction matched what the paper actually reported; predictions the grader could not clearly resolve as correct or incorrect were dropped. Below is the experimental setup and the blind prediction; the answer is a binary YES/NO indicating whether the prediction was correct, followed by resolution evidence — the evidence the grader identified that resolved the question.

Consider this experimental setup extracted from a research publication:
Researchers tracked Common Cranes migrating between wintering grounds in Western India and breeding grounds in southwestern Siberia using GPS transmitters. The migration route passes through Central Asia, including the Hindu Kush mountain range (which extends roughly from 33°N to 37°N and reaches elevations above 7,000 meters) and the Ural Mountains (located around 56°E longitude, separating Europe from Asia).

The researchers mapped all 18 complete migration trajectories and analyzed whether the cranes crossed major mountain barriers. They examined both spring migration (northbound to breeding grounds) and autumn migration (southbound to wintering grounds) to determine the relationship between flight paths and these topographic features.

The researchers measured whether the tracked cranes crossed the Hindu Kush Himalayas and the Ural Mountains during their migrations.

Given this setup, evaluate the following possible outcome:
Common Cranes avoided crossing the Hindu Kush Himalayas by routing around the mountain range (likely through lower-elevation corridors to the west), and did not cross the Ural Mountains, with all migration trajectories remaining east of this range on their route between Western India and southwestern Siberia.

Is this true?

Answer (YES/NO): YES